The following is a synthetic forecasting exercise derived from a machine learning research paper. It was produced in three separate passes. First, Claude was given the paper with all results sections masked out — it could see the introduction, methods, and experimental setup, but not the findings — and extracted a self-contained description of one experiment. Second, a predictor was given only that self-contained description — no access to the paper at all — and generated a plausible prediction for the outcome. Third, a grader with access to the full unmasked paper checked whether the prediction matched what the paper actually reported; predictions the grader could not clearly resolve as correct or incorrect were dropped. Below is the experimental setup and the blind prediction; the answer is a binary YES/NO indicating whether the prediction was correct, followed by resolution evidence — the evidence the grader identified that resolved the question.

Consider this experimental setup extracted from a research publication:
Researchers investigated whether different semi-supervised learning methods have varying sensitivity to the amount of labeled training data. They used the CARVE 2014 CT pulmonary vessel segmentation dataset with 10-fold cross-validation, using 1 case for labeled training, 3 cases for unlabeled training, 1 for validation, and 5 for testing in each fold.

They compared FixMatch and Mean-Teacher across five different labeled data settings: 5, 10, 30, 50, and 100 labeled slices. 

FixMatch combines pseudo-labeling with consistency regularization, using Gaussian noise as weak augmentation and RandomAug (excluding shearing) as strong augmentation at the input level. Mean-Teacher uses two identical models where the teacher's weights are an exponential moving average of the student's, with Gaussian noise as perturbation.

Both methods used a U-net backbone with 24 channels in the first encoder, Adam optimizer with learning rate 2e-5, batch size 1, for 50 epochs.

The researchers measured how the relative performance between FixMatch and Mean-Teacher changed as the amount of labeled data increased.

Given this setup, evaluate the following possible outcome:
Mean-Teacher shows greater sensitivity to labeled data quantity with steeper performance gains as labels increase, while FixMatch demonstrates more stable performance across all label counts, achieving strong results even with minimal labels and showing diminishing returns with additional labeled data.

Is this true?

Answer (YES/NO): NO